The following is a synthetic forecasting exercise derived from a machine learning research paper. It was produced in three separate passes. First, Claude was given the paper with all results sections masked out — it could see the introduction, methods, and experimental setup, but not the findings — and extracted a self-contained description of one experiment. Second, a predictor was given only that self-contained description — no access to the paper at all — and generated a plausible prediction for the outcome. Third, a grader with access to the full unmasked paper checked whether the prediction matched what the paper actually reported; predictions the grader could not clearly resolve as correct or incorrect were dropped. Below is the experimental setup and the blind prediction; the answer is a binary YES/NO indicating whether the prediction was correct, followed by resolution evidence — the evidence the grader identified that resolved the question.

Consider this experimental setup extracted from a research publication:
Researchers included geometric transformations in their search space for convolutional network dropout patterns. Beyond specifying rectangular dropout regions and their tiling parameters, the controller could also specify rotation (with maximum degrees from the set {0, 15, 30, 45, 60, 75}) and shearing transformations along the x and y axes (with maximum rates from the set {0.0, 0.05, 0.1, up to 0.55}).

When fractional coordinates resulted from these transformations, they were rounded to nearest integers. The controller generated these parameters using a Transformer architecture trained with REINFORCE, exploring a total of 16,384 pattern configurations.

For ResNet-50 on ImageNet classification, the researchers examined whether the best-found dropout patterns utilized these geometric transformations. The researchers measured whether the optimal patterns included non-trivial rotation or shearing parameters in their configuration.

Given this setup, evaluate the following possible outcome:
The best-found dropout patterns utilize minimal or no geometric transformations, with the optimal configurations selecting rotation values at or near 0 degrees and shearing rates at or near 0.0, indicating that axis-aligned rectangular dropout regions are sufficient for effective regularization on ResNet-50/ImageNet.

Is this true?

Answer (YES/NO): NO